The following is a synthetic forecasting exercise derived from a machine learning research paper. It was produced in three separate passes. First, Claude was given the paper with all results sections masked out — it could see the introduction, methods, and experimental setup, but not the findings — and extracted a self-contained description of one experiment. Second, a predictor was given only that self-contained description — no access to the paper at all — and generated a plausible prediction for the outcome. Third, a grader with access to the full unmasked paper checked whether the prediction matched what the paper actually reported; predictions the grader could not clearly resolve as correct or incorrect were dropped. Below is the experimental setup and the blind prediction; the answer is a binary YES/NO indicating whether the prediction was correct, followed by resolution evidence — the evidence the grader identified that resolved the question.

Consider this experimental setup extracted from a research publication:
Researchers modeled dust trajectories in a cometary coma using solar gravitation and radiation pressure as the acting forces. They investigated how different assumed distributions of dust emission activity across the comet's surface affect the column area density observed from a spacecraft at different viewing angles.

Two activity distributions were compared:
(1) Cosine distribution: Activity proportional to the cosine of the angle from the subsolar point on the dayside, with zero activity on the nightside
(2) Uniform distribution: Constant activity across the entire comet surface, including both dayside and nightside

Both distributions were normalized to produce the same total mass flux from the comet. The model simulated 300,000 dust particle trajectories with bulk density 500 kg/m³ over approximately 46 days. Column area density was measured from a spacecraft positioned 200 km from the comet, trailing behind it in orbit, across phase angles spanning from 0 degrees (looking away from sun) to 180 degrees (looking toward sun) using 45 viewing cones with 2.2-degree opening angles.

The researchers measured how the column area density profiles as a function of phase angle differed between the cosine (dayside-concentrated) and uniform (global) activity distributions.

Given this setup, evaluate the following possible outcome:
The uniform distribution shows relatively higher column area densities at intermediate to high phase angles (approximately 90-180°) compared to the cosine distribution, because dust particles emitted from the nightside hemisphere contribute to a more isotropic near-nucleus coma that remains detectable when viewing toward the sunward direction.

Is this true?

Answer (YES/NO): NO